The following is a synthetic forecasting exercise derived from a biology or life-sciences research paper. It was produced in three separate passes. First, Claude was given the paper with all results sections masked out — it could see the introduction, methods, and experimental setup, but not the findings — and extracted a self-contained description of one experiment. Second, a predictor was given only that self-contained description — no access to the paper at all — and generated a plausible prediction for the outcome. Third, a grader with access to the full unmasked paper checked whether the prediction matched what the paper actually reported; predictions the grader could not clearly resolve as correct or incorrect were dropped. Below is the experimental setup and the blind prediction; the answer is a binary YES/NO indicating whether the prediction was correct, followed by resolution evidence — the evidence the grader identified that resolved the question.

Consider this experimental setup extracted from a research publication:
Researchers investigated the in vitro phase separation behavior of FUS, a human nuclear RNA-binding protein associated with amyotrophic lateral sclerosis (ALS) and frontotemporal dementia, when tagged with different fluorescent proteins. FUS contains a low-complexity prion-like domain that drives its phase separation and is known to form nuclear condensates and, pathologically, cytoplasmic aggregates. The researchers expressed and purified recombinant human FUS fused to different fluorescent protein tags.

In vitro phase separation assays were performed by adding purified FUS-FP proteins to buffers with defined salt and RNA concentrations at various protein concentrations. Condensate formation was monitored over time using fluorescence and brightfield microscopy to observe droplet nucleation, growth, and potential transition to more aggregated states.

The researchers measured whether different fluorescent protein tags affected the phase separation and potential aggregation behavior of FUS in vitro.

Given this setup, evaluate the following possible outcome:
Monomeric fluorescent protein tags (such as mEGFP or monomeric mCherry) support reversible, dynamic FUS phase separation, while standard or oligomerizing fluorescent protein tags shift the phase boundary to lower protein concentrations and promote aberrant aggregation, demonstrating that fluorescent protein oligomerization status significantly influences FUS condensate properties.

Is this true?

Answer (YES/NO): NO